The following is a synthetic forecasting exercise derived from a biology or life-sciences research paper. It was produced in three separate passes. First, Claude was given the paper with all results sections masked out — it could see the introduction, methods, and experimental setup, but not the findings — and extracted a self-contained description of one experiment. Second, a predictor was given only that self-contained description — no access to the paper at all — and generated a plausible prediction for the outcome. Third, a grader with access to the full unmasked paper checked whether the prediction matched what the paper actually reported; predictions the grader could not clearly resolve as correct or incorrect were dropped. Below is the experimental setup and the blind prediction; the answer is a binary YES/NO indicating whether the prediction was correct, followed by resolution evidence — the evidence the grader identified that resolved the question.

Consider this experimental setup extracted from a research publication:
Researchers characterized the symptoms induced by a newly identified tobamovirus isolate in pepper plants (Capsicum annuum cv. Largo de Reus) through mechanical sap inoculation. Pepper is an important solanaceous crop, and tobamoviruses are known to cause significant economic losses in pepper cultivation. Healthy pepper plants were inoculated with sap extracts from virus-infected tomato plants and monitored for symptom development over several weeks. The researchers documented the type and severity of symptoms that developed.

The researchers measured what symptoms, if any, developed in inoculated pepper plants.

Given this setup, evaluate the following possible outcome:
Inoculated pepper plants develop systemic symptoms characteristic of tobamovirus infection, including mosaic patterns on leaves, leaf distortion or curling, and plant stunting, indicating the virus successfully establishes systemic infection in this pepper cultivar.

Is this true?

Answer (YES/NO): NO